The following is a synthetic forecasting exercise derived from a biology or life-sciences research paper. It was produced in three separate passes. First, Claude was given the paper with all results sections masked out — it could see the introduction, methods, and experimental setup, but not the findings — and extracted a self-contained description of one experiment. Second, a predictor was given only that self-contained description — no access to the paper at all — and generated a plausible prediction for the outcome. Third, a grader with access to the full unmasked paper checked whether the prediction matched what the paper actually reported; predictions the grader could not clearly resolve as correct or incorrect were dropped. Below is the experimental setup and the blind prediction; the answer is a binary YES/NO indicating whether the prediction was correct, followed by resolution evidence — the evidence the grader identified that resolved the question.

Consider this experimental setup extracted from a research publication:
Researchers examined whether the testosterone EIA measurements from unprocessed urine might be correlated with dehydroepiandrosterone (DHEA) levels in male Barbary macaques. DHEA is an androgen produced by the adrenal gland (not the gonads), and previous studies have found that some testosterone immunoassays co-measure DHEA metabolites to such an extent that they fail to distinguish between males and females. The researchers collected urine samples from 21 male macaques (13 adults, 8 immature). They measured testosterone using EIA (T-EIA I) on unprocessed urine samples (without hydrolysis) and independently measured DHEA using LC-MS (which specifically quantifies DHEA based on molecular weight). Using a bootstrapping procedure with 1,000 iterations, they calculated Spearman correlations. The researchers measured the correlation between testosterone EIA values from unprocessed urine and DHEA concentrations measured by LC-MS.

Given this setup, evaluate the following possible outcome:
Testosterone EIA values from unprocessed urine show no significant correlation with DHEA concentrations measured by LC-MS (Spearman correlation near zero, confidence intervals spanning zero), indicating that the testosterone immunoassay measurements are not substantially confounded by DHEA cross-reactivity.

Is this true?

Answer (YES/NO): NO